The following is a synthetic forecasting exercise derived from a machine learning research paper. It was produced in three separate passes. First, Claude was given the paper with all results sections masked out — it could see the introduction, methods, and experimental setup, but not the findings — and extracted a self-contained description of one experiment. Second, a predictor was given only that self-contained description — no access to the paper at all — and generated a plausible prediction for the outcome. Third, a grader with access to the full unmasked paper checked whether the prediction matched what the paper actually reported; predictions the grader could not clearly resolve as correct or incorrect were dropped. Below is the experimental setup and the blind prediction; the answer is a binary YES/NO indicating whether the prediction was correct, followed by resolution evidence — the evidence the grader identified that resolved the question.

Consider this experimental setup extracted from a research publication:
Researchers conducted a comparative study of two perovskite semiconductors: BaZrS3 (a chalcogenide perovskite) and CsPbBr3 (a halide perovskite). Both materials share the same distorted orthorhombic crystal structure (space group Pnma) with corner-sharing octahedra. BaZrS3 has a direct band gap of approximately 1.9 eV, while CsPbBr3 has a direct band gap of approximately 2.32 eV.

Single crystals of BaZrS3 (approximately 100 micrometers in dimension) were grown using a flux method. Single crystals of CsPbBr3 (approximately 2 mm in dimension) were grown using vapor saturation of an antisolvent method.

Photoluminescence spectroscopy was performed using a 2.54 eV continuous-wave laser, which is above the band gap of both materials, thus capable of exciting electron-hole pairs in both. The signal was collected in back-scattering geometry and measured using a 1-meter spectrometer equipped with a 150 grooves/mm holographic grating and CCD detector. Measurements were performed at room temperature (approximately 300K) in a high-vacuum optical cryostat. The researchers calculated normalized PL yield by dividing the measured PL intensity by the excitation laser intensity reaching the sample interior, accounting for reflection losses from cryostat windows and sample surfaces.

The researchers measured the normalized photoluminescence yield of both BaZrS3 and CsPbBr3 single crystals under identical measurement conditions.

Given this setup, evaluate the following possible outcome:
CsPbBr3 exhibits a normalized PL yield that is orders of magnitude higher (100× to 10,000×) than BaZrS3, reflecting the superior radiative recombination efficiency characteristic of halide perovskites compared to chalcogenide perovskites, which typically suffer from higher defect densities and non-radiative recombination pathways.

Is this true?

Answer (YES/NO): NO